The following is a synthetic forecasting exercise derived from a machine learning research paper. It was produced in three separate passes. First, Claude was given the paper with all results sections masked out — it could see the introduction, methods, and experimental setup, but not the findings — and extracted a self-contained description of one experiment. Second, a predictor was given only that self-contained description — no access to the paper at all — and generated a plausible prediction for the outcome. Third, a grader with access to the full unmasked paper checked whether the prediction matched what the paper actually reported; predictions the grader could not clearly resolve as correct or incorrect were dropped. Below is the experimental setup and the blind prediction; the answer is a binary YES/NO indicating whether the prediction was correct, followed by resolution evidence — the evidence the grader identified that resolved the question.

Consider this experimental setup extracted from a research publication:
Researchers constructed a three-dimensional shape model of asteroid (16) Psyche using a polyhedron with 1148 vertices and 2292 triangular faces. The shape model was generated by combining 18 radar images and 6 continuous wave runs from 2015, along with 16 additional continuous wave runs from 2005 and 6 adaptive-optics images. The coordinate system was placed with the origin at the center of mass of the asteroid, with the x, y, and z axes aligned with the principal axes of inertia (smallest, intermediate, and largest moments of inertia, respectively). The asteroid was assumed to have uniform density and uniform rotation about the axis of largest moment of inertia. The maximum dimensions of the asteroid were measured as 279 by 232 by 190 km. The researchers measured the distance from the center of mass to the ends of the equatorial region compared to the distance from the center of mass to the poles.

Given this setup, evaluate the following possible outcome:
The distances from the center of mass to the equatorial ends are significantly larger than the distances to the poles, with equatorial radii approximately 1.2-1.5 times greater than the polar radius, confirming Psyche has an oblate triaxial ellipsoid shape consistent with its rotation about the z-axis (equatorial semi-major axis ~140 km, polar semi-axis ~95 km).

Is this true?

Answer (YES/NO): YES